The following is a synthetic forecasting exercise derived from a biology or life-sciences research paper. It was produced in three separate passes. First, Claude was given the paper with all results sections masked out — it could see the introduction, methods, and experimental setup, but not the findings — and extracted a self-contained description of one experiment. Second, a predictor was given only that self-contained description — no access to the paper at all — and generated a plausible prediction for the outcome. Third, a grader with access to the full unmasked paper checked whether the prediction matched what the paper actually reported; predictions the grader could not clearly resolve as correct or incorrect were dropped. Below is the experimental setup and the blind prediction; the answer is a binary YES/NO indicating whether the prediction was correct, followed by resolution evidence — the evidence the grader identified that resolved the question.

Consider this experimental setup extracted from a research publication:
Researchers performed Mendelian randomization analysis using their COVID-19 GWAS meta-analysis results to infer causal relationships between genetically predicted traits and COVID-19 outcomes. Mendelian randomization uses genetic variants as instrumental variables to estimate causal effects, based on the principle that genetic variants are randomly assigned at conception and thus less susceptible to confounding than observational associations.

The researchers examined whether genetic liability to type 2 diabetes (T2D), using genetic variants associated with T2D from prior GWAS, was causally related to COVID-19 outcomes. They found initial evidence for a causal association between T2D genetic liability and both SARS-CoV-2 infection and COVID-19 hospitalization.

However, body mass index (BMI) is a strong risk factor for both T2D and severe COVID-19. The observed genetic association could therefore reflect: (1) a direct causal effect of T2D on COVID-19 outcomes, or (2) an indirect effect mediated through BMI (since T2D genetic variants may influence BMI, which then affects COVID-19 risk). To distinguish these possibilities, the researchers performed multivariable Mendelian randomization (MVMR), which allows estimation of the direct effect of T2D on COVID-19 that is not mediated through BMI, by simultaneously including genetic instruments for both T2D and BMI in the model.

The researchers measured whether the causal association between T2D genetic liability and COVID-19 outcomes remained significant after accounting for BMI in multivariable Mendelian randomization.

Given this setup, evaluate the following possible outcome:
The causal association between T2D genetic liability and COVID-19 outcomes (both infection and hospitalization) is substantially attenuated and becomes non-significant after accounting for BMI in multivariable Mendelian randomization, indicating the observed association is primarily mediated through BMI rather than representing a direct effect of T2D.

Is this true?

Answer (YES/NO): YES